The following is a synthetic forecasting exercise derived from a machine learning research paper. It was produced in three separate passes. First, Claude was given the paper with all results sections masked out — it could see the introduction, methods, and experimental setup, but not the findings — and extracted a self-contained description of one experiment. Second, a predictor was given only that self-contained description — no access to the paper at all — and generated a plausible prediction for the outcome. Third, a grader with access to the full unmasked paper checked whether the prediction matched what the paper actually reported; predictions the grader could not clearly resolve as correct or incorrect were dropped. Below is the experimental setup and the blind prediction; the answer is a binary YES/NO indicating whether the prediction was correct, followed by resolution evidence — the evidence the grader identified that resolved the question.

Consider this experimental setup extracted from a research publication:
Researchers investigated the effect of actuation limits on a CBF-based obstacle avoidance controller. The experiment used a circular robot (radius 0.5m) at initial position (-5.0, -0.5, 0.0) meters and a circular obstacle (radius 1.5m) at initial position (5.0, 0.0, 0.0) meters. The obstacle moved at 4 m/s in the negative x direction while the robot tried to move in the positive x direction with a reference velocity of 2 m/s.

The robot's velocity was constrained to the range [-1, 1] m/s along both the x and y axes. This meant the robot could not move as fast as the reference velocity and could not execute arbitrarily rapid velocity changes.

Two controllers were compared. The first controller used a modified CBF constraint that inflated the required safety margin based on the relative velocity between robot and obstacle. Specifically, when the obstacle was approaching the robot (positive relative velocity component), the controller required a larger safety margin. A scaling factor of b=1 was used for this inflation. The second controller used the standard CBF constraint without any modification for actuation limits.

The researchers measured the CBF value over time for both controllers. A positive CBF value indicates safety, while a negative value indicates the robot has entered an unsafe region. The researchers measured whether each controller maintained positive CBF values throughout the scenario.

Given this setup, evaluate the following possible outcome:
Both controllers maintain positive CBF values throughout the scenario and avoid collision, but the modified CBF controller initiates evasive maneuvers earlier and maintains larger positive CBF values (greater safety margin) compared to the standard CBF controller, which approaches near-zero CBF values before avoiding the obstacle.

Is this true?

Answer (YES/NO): NO